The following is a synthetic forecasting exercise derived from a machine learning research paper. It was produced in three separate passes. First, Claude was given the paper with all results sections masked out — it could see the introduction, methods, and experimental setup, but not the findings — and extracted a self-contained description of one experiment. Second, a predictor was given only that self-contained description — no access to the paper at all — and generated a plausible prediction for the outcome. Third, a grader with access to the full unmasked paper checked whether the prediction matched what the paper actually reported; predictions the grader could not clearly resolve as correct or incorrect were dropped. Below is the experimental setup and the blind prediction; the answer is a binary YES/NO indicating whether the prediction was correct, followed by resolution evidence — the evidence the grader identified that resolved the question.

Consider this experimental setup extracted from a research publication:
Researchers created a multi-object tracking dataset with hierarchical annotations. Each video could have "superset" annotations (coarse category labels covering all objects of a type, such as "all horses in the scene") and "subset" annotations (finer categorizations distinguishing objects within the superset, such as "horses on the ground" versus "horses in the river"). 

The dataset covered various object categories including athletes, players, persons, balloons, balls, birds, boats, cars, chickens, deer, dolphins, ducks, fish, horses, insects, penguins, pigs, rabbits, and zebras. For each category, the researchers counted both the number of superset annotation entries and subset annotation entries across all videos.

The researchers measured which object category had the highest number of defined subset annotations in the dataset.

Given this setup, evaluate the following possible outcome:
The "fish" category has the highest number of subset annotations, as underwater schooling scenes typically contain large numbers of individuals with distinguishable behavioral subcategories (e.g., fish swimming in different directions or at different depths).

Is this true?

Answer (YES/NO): NO